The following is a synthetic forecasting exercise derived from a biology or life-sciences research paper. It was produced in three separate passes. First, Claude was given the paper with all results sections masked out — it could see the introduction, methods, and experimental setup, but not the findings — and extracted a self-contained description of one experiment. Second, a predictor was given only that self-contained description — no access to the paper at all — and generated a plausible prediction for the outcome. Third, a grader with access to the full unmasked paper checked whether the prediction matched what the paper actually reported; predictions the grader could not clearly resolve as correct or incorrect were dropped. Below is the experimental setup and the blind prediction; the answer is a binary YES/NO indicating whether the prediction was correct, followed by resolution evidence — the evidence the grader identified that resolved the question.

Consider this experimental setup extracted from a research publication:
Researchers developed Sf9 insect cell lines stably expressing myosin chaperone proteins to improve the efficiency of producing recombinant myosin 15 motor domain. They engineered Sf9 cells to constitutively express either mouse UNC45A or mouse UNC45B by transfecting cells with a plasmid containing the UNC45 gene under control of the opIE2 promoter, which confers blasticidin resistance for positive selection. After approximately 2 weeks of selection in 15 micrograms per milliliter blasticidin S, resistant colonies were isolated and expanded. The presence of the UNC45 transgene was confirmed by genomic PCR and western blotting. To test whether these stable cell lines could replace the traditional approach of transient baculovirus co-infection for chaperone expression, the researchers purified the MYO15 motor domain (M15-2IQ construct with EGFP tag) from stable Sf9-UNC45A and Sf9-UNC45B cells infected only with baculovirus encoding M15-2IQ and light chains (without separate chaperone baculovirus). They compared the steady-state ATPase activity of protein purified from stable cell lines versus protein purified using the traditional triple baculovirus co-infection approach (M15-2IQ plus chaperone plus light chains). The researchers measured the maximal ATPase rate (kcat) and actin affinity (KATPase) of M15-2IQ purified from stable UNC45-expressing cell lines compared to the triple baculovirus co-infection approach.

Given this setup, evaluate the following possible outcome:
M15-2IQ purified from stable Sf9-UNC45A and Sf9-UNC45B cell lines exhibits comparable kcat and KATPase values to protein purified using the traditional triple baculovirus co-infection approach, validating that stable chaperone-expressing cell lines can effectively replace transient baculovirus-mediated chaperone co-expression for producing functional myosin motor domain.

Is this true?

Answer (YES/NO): YES